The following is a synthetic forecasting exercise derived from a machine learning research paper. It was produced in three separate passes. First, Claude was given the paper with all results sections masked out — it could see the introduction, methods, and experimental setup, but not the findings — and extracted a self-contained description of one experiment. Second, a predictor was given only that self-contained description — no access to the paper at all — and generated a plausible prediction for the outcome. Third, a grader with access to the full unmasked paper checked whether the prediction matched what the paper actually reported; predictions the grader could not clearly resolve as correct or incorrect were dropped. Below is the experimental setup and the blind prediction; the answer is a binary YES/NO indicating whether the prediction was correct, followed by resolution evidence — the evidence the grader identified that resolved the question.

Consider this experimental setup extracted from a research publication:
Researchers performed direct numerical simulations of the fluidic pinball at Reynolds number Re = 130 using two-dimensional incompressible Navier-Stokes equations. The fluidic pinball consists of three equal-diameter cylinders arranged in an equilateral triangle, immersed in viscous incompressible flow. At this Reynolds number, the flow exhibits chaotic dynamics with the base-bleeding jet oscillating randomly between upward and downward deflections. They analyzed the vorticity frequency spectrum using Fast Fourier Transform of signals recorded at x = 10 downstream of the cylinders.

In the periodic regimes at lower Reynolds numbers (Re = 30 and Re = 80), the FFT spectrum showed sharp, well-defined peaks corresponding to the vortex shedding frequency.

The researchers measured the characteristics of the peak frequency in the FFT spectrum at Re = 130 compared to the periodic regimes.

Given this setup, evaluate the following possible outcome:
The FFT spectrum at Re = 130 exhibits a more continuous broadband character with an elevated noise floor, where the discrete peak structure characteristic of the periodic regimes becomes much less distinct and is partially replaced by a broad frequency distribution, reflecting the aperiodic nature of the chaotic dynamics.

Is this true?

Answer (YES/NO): NO